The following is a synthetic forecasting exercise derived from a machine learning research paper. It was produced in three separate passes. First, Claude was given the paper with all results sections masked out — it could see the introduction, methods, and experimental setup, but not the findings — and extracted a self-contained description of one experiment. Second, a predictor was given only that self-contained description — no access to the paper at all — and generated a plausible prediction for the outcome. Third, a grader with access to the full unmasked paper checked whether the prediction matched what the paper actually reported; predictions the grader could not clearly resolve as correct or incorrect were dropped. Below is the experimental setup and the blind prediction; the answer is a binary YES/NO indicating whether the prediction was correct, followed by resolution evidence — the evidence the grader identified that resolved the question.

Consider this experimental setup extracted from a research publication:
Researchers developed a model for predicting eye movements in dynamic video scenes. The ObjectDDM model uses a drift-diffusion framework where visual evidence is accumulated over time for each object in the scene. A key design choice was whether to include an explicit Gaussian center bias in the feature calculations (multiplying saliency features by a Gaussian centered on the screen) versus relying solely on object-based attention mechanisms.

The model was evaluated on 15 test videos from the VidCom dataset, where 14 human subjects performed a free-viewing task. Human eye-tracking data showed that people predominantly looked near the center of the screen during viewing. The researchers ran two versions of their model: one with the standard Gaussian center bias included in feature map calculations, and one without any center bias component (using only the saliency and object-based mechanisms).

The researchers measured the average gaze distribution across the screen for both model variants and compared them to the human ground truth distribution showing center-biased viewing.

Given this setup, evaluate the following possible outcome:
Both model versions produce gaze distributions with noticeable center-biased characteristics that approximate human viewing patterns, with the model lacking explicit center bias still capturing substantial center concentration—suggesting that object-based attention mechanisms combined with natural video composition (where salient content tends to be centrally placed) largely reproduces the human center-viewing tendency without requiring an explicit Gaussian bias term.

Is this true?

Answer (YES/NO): YES